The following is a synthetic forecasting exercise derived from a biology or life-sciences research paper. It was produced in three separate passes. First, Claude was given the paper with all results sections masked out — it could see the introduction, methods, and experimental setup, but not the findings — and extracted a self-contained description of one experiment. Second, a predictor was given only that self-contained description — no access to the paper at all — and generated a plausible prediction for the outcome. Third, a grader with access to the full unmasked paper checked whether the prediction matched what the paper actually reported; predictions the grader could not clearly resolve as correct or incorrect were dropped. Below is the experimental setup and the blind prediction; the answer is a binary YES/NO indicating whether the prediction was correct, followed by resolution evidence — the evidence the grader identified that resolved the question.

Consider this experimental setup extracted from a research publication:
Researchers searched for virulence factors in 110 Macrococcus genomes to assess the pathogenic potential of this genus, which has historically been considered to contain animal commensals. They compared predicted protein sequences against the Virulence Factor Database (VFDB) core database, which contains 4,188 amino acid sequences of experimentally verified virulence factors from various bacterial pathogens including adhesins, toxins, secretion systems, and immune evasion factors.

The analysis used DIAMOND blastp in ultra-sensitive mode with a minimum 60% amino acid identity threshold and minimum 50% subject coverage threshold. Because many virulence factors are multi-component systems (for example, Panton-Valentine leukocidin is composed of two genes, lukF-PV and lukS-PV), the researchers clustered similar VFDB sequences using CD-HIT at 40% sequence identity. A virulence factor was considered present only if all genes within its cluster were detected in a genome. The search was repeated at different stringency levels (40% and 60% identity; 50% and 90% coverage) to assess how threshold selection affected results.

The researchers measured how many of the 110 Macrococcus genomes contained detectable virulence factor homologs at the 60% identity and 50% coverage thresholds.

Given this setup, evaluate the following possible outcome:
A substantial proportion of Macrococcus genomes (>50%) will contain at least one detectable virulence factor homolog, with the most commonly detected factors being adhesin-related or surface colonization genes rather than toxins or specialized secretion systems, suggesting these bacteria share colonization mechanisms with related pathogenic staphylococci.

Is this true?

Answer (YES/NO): YES